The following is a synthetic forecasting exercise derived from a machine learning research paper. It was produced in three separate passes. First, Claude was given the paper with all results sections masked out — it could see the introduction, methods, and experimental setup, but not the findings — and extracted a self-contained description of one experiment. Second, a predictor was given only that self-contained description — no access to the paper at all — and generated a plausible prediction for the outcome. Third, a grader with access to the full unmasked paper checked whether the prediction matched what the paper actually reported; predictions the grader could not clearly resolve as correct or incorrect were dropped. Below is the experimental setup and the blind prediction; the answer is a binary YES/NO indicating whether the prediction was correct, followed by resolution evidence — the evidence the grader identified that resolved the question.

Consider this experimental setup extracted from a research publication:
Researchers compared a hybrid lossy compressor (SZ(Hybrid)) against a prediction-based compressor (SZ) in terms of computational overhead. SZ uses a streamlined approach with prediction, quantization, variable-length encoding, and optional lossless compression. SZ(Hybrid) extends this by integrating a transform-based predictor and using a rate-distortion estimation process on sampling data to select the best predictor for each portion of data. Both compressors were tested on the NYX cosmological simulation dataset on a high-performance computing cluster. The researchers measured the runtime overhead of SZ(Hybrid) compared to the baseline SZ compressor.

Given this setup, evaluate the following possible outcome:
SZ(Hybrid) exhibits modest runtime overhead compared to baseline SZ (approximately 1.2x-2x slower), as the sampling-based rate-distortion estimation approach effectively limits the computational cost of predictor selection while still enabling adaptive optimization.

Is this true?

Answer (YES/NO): NO